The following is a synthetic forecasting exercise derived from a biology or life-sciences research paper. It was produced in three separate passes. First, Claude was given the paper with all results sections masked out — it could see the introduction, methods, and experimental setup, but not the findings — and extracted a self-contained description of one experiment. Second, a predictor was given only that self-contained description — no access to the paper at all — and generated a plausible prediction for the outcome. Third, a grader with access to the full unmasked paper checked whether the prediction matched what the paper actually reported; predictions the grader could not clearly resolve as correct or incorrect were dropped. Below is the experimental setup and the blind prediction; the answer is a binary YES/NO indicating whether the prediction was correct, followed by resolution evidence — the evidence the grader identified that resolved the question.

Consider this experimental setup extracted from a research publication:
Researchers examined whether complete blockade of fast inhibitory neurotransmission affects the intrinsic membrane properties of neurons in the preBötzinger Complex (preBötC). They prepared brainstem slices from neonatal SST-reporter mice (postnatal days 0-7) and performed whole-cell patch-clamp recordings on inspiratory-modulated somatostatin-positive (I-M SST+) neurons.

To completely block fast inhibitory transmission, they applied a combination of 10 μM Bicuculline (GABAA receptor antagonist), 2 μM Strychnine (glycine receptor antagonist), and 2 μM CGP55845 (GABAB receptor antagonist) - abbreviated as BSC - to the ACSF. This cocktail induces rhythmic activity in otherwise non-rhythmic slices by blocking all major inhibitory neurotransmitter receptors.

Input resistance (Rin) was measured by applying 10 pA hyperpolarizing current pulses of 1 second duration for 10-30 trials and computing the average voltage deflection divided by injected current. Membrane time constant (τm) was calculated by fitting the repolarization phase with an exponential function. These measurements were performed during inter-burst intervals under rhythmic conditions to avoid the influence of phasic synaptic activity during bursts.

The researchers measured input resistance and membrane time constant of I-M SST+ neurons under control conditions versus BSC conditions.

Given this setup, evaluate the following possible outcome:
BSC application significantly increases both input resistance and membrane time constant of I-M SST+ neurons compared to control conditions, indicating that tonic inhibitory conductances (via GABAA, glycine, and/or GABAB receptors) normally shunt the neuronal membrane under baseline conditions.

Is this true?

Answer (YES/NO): NO